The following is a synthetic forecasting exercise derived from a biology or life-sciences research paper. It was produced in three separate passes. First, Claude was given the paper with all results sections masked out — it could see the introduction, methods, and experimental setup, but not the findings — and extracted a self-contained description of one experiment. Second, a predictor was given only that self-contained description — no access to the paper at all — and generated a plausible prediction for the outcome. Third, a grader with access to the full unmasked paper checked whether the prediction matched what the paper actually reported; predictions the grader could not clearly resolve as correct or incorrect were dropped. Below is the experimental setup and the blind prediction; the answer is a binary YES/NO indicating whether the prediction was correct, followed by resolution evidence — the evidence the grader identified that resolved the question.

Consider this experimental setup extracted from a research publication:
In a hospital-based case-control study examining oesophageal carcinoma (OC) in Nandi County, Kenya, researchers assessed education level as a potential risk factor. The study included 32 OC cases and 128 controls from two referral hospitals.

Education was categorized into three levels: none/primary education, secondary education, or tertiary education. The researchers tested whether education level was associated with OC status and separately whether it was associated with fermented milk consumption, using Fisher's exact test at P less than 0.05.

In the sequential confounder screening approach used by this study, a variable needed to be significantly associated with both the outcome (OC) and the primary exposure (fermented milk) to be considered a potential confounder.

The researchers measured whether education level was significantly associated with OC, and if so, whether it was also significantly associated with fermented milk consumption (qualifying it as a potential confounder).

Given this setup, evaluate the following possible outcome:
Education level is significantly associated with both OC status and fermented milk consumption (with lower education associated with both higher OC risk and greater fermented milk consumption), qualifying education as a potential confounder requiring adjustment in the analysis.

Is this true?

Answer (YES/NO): NO